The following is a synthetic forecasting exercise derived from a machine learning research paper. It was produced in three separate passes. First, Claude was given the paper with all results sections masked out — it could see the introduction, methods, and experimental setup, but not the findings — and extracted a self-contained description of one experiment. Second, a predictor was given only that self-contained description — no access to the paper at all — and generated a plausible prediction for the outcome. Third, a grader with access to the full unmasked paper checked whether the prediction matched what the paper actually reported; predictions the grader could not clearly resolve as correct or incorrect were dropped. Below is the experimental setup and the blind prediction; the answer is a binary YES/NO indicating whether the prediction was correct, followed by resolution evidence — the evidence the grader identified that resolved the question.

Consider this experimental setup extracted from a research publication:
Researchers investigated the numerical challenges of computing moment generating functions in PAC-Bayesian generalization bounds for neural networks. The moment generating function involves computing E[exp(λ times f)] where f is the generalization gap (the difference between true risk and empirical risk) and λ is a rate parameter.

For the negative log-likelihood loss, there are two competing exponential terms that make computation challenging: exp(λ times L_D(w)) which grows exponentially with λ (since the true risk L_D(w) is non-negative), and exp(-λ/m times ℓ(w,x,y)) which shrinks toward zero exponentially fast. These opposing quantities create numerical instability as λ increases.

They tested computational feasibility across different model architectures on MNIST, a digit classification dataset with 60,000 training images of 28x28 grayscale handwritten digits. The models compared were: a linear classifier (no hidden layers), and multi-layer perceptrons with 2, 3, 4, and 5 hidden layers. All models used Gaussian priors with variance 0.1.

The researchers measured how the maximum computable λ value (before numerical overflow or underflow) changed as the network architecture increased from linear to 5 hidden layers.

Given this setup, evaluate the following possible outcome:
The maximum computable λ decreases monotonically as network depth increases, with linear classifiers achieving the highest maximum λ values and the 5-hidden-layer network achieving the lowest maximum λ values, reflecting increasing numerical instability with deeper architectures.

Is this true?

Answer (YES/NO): NO